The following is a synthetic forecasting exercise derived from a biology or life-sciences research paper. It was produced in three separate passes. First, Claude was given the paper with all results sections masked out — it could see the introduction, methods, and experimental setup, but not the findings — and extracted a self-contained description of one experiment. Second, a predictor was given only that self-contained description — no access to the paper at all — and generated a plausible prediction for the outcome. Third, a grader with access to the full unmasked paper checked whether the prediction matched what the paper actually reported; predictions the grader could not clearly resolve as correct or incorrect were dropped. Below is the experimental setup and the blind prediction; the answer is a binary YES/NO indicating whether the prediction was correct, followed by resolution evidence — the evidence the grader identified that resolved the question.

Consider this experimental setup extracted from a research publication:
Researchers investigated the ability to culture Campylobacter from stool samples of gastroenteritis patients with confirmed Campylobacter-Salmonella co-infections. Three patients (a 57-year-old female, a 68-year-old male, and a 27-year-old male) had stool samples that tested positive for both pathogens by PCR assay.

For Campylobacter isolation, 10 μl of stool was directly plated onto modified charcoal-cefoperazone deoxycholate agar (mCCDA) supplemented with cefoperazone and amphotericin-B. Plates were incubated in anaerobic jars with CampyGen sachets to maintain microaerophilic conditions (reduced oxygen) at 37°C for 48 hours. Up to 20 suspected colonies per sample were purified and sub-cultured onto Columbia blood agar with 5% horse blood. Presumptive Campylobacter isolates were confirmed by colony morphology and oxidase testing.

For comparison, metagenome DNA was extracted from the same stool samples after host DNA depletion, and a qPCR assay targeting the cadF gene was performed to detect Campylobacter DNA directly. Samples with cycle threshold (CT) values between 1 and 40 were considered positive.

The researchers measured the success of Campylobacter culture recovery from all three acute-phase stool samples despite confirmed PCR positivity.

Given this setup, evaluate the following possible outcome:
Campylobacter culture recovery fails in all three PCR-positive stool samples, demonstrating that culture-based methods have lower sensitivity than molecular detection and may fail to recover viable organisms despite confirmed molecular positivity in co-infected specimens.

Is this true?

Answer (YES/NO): NO